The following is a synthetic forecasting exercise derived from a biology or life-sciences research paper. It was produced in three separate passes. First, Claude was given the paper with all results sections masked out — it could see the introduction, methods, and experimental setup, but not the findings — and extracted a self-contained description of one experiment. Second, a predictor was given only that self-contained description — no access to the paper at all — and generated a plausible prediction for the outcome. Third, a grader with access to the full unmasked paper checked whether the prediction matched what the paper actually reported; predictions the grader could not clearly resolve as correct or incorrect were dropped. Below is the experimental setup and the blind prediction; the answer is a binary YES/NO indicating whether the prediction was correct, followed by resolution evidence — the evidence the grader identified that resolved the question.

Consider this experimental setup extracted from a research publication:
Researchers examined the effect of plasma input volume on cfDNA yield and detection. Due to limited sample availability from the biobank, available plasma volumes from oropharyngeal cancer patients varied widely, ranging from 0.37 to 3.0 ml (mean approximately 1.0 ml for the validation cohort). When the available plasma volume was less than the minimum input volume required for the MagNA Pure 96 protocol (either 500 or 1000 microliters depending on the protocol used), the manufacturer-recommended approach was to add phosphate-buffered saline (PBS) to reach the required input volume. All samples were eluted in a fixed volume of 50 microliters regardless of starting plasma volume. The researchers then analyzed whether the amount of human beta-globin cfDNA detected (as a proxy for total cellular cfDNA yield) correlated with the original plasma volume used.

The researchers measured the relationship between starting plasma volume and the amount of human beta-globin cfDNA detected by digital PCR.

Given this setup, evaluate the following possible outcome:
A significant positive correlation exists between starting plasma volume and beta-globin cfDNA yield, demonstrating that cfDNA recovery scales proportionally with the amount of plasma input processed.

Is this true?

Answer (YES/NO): NO